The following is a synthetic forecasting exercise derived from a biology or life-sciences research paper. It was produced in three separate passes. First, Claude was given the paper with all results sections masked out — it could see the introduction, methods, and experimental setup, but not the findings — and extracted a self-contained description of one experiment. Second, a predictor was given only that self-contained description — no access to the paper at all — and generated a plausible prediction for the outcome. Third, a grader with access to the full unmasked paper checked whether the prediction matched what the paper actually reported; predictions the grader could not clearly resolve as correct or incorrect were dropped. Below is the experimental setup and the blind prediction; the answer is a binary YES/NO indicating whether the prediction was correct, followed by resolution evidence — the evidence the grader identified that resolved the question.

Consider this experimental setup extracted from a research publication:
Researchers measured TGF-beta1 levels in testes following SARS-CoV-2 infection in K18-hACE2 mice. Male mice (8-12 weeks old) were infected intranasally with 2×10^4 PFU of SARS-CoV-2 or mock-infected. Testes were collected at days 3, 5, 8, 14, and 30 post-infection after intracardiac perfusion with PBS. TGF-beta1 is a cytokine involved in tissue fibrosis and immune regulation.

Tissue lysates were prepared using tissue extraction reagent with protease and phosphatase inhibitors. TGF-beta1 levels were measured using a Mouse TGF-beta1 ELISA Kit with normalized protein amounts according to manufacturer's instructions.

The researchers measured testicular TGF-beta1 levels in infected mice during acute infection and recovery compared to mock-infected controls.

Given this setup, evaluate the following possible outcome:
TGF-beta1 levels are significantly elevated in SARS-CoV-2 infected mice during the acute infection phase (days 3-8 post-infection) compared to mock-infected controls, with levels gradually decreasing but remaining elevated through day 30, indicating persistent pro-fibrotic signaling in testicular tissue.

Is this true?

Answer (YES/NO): NO